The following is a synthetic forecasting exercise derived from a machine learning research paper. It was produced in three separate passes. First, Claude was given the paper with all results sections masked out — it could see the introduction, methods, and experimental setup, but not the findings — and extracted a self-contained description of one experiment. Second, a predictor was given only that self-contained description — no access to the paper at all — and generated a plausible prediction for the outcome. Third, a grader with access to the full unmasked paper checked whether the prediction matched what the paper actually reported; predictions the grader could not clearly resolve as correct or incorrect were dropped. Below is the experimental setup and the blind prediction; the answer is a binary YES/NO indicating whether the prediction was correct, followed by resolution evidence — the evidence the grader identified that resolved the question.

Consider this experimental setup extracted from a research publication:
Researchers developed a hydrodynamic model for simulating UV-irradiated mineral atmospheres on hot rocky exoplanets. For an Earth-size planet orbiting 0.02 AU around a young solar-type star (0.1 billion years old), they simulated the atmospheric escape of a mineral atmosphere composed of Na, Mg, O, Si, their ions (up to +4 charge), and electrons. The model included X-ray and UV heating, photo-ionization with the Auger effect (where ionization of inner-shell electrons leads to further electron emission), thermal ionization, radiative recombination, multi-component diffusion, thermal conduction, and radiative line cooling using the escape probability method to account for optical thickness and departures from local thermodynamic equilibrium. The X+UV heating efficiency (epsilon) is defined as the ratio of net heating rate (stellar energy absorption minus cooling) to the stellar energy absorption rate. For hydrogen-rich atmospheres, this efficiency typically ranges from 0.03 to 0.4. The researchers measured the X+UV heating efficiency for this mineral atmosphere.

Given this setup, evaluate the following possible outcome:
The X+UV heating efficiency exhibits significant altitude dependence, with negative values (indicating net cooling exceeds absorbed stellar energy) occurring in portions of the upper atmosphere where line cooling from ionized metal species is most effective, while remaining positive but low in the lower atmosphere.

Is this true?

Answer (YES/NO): NO